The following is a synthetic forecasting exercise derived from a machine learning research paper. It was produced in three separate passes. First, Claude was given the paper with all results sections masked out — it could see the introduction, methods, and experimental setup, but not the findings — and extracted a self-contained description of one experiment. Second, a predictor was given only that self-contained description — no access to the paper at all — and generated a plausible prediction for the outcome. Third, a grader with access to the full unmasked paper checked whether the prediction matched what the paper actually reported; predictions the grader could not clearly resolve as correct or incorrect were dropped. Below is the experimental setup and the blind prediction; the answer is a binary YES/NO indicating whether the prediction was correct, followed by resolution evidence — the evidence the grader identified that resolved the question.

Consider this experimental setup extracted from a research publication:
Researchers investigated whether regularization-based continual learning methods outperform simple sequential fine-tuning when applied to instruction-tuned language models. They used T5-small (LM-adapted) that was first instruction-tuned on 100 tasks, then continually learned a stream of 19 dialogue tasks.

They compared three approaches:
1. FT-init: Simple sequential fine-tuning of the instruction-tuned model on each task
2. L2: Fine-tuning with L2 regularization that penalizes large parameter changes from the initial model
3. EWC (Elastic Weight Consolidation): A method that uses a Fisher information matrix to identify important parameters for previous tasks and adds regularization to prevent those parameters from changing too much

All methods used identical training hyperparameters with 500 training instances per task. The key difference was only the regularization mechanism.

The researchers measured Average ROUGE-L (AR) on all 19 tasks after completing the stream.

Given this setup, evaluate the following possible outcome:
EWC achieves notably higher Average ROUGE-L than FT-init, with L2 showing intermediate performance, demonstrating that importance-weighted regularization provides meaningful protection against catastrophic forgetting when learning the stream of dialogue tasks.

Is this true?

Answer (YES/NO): NO